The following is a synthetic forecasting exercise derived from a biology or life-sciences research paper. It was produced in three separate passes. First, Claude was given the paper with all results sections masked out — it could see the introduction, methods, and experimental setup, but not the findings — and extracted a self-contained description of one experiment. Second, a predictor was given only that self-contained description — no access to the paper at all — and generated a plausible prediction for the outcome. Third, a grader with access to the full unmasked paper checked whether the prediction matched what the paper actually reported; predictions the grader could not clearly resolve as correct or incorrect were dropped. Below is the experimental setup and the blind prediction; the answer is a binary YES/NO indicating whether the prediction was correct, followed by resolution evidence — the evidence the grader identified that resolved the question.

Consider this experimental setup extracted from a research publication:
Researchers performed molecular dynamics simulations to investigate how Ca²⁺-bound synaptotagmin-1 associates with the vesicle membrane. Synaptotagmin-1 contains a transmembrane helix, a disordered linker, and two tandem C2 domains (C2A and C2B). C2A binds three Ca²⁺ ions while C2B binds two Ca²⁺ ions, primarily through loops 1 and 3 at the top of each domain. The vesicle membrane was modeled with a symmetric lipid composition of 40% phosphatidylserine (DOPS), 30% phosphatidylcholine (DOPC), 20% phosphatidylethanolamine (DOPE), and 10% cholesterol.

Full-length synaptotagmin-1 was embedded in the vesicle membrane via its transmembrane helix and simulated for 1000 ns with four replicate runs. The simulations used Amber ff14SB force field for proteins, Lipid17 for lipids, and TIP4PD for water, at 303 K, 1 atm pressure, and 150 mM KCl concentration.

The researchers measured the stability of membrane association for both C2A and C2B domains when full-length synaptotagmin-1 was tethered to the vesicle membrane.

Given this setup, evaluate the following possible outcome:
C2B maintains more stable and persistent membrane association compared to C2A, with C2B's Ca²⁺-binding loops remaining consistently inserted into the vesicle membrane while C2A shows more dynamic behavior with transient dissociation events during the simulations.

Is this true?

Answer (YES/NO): NO